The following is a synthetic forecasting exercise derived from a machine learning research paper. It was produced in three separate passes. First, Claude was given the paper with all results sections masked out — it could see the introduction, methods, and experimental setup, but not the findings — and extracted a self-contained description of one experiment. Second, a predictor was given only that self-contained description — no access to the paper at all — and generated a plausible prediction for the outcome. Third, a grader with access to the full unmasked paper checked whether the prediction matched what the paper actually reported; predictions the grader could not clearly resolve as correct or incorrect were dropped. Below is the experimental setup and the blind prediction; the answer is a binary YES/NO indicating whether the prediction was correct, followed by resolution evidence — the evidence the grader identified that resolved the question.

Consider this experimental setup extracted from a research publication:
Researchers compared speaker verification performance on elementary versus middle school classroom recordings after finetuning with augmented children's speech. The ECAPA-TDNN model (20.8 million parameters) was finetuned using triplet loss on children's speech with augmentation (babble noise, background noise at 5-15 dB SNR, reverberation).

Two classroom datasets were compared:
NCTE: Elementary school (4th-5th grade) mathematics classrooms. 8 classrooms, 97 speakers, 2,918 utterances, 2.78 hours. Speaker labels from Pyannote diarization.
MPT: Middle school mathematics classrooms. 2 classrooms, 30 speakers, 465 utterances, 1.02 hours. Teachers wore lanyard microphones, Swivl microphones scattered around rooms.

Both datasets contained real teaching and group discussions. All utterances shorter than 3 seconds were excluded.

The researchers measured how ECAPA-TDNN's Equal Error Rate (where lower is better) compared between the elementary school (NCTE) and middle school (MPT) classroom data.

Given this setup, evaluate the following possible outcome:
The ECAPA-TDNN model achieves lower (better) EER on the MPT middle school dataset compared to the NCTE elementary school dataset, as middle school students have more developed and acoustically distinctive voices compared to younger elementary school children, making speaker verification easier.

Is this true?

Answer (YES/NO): YES